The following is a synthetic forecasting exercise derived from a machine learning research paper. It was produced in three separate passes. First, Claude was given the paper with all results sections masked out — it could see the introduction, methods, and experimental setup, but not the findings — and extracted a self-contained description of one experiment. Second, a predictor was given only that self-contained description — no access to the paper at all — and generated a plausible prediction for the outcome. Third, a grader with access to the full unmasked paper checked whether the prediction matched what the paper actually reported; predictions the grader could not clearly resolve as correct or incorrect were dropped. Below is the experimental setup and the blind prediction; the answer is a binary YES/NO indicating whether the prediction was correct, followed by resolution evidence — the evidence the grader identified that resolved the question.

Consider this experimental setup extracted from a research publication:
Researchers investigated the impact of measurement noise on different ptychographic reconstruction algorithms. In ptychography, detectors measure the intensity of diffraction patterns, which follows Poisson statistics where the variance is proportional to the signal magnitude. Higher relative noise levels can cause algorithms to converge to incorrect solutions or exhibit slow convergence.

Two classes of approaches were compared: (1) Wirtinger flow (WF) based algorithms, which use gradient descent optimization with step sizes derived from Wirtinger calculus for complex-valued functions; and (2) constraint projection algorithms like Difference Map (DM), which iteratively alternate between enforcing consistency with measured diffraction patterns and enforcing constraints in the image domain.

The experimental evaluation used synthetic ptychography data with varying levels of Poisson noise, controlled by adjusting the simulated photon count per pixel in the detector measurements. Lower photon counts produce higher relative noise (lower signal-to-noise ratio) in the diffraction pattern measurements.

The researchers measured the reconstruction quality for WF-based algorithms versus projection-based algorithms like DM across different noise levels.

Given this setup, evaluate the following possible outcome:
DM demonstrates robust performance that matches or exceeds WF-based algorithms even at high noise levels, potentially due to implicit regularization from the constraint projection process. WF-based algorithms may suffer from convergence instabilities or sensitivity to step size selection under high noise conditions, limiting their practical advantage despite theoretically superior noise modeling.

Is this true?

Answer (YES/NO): YES